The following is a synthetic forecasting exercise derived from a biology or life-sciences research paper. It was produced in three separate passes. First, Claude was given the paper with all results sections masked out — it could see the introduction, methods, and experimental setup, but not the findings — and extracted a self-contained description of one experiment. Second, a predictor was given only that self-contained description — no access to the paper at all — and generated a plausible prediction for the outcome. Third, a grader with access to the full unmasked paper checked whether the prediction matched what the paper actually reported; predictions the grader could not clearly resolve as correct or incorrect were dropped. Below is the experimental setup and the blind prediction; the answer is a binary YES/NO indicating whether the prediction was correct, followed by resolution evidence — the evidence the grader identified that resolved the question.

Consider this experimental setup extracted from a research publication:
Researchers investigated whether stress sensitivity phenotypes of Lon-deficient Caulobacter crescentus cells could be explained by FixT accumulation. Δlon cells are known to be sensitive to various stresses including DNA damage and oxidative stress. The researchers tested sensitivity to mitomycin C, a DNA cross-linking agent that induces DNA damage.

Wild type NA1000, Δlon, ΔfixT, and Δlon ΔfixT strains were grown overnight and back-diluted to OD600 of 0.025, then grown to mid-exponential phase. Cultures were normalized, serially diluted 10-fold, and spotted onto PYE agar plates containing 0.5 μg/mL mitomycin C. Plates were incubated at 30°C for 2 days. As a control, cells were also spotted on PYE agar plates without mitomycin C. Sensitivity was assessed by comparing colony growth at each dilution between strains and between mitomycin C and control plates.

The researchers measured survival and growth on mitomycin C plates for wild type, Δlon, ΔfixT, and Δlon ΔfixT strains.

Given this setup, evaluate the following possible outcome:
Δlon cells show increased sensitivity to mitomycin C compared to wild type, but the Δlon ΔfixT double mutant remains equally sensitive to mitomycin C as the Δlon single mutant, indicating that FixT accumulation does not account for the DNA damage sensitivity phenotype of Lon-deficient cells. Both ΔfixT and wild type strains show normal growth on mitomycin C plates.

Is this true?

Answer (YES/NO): YES